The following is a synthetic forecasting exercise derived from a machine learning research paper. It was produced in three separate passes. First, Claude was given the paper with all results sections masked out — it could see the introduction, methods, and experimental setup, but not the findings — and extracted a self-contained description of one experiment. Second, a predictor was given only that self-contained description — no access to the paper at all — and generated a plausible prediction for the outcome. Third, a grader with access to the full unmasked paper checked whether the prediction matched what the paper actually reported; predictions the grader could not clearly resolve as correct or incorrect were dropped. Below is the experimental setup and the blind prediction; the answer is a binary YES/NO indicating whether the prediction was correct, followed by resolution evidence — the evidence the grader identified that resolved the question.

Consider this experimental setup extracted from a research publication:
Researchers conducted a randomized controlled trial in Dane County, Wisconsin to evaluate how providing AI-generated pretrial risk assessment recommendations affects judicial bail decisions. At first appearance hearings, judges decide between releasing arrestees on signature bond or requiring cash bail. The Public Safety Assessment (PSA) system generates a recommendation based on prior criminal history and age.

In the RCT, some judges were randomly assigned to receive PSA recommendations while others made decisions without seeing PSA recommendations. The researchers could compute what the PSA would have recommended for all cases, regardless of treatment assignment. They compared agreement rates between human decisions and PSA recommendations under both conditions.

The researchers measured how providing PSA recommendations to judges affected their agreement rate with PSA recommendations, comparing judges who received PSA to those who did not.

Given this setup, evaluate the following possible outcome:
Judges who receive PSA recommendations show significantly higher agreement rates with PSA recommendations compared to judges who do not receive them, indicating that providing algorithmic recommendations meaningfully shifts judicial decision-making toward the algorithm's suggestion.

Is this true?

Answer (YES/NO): NO